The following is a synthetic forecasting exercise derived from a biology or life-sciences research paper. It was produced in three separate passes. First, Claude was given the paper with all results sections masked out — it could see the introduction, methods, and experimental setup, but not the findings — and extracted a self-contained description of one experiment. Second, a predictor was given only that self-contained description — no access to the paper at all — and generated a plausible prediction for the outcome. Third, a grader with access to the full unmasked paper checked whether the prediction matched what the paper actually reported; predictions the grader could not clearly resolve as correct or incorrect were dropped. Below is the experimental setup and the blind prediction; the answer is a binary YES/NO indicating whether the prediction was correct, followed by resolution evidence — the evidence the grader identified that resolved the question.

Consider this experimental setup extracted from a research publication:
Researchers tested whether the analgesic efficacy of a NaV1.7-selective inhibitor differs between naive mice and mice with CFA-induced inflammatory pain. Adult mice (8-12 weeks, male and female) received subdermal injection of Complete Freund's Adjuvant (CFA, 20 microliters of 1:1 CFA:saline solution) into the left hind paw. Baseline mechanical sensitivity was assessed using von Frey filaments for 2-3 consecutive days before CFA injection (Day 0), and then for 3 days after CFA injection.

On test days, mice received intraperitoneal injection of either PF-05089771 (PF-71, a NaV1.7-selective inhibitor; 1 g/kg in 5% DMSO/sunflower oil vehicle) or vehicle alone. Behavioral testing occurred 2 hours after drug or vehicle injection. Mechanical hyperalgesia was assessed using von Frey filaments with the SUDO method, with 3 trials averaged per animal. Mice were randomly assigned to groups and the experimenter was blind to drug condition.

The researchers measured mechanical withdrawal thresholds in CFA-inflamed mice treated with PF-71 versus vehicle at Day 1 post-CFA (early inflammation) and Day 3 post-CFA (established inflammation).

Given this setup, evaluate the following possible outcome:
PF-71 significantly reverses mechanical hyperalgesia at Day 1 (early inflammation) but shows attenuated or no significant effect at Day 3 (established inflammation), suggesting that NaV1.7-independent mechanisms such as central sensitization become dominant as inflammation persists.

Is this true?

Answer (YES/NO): NO